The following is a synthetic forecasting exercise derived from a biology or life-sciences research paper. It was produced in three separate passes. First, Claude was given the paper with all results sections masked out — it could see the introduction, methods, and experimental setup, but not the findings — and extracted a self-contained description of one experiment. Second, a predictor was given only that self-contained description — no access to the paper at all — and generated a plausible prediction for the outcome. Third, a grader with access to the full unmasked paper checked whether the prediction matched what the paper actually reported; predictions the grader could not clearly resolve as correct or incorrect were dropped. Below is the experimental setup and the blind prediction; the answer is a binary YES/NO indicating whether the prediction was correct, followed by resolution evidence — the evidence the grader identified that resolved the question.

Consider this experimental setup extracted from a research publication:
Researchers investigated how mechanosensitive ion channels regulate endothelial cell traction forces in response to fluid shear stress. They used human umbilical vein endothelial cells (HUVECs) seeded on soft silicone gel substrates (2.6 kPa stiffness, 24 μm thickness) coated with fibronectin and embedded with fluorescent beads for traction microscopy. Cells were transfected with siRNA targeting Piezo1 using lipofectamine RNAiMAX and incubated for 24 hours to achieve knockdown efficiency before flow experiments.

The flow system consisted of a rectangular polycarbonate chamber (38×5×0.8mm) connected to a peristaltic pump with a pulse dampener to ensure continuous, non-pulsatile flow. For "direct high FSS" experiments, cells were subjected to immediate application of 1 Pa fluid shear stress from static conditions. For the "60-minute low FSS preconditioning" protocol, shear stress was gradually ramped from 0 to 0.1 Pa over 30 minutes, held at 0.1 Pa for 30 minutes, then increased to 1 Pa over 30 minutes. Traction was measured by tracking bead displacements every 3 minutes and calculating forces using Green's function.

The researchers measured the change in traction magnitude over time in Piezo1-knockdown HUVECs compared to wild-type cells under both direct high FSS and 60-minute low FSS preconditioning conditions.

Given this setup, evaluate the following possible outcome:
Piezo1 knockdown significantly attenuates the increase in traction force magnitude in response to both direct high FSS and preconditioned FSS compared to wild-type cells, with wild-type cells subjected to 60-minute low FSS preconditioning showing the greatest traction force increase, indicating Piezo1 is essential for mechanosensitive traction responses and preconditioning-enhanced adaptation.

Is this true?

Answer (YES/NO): NO